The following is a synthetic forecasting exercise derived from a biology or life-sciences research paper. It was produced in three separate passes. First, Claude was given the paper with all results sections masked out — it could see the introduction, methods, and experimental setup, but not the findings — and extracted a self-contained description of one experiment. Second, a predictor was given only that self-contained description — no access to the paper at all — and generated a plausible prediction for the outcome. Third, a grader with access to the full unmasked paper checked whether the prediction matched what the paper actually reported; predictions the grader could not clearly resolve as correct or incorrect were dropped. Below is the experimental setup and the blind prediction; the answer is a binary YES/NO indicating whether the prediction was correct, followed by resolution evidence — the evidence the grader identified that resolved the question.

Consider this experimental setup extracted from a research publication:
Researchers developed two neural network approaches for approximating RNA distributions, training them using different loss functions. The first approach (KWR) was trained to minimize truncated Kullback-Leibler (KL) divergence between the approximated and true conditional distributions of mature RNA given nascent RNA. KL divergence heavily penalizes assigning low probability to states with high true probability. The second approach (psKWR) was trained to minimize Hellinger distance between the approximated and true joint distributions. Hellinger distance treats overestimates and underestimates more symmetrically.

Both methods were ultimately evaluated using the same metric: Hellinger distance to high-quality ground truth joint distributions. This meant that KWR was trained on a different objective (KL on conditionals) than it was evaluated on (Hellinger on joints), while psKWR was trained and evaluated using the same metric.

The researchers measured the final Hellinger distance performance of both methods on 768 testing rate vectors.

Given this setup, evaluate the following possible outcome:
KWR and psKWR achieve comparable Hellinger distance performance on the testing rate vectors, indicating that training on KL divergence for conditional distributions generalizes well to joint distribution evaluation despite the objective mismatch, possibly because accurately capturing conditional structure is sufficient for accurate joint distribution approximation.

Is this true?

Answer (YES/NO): NO